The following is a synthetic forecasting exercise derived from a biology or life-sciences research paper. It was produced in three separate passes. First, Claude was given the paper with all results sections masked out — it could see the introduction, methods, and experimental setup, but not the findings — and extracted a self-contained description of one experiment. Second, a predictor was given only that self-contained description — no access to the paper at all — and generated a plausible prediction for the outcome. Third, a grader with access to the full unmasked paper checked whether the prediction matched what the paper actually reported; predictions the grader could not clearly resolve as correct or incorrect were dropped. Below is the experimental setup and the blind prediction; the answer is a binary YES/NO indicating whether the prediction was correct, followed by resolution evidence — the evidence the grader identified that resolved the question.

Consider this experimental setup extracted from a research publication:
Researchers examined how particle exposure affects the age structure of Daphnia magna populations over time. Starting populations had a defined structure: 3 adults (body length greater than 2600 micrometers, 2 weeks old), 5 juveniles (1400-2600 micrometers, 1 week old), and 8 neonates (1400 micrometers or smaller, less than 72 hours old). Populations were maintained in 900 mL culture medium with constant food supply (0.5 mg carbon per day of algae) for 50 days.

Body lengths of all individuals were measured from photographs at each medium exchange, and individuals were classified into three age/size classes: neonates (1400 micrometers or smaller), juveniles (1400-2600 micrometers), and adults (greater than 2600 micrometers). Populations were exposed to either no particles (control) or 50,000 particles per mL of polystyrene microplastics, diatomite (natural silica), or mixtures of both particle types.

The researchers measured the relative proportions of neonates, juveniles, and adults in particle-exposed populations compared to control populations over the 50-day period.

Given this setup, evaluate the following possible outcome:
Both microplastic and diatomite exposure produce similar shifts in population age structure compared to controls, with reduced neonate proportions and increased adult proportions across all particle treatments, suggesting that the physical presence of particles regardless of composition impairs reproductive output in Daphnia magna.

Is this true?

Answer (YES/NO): NO